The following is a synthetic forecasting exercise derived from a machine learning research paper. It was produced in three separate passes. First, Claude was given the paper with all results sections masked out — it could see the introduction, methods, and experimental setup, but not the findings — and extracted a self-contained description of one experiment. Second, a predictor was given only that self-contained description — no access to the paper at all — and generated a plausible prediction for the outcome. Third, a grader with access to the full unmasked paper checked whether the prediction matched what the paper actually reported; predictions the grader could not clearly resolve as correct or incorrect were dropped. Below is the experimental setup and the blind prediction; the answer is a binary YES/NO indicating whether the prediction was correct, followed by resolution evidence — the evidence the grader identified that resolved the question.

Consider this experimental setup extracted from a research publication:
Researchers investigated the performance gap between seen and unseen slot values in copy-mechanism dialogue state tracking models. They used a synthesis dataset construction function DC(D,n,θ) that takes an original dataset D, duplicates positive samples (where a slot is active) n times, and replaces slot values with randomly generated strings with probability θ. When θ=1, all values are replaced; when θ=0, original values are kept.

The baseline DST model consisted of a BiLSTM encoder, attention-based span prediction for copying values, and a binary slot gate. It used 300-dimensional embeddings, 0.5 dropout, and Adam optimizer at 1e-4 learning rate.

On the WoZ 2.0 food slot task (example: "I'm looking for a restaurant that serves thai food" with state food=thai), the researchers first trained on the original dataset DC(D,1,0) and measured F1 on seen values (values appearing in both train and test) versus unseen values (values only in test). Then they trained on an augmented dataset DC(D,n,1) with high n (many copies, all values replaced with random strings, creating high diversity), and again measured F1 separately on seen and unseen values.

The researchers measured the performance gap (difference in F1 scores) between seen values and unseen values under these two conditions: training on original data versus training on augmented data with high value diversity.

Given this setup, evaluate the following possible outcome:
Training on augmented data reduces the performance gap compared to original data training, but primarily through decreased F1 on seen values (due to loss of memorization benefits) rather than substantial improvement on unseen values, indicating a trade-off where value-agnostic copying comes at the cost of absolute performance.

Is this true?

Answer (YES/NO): NO